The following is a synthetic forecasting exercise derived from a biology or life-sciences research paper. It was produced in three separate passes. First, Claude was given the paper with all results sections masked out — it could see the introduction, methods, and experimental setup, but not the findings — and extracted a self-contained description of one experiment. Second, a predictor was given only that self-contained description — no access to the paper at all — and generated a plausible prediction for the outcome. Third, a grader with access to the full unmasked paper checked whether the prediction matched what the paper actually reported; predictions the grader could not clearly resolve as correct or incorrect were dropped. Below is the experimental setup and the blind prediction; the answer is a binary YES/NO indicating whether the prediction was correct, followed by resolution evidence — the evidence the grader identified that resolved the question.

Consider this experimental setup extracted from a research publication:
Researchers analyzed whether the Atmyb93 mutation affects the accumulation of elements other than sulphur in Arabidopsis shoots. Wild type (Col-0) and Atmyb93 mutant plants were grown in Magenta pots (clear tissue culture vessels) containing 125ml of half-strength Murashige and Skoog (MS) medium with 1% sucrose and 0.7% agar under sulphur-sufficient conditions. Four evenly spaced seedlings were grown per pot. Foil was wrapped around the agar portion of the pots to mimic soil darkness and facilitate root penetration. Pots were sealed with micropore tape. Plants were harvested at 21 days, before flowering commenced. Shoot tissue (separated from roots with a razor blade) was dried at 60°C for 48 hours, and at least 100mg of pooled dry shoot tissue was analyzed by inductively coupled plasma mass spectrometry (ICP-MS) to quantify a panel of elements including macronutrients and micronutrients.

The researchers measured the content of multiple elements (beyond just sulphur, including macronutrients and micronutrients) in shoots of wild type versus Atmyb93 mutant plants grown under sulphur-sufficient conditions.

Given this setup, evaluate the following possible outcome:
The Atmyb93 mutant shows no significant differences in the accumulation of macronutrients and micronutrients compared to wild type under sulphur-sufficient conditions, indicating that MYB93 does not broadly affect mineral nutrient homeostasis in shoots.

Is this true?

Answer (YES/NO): NO